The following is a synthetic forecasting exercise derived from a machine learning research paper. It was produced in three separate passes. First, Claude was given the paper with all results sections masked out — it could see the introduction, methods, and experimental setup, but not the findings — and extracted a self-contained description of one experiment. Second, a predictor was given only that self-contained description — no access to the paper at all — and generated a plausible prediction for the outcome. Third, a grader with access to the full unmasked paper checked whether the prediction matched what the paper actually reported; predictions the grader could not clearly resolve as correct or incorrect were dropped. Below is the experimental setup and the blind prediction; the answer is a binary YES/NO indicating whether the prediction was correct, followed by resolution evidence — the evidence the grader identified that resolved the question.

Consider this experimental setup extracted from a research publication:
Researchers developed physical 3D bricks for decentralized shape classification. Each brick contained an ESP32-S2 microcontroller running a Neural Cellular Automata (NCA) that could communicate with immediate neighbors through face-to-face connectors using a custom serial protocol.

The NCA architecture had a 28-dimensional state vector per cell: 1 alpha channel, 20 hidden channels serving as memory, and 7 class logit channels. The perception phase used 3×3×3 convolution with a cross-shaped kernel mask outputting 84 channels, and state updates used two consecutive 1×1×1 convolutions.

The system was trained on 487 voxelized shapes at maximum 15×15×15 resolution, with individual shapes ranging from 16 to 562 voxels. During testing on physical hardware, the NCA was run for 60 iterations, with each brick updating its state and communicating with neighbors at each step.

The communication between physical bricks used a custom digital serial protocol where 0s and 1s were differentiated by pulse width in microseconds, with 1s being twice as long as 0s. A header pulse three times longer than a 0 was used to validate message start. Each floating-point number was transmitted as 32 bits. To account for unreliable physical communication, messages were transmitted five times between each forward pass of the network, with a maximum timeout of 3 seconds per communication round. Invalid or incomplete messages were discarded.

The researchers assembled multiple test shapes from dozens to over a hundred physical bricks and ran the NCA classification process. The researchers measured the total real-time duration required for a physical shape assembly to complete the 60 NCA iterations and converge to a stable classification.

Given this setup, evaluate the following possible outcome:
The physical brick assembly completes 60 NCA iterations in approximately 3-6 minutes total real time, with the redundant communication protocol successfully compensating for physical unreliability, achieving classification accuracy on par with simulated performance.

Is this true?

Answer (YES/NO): YES